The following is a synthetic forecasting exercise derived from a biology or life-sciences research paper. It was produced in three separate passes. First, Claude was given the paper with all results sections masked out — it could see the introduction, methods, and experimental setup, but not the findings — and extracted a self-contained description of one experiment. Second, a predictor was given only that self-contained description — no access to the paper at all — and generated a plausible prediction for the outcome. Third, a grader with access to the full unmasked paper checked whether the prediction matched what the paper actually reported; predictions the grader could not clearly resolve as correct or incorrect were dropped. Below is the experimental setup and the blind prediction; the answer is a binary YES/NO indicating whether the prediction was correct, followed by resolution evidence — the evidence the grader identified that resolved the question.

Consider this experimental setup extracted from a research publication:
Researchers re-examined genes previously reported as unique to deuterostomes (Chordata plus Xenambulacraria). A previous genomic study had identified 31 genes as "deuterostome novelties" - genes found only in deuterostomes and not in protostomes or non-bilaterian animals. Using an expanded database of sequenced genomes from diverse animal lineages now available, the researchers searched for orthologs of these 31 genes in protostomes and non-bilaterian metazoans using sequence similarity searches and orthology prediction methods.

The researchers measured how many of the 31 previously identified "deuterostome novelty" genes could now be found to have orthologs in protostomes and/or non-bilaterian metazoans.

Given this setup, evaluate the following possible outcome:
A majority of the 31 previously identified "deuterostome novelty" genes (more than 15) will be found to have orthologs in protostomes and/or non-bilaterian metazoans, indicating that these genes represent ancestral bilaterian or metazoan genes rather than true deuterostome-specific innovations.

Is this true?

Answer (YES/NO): YES